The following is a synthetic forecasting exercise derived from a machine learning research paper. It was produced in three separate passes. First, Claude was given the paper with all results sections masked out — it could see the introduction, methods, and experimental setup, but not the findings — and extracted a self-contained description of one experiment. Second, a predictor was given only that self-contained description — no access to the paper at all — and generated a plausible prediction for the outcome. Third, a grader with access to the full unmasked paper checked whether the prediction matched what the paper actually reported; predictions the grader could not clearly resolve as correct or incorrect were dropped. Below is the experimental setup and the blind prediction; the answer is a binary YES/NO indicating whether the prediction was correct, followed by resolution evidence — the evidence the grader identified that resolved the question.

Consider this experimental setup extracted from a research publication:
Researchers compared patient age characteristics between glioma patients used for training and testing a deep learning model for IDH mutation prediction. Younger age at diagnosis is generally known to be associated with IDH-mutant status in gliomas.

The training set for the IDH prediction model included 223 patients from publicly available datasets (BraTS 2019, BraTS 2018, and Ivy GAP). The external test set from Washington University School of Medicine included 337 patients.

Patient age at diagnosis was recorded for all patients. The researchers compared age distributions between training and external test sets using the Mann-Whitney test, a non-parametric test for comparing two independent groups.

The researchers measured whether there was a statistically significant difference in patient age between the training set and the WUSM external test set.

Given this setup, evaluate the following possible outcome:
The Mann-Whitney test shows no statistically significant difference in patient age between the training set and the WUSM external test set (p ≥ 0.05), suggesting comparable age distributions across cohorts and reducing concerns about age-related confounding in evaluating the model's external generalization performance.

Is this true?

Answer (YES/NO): NO